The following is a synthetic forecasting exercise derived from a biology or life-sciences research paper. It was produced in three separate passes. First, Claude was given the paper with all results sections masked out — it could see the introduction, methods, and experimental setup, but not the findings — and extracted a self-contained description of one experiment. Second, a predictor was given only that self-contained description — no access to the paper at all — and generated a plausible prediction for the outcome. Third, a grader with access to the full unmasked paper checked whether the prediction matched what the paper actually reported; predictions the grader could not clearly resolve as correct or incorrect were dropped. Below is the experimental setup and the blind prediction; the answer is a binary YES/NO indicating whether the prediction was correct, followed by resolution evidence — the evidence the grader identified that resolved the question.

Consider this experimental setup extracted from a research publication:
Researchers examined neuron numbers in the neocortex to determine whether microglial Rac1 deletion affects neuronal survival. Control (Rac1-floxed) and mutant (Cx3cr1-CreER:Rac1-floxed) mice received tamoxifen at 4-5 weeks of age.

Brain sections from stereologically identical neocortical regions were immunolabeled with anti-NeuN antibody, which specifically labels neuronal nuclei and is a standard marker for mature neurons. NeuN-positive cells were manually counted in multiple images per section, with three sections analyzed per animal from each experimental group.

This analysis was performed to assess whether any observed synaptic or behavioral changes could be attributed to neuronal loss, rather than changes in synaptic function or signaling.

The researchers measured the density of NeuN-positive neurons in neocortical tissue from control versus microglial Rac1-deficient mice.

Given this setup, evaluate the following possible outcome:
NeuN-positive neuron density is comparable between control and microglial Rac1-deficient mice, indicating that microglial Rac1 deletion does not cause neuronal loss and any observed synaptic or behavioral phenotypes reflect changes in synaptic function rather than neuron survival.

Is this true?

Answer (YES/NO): YES